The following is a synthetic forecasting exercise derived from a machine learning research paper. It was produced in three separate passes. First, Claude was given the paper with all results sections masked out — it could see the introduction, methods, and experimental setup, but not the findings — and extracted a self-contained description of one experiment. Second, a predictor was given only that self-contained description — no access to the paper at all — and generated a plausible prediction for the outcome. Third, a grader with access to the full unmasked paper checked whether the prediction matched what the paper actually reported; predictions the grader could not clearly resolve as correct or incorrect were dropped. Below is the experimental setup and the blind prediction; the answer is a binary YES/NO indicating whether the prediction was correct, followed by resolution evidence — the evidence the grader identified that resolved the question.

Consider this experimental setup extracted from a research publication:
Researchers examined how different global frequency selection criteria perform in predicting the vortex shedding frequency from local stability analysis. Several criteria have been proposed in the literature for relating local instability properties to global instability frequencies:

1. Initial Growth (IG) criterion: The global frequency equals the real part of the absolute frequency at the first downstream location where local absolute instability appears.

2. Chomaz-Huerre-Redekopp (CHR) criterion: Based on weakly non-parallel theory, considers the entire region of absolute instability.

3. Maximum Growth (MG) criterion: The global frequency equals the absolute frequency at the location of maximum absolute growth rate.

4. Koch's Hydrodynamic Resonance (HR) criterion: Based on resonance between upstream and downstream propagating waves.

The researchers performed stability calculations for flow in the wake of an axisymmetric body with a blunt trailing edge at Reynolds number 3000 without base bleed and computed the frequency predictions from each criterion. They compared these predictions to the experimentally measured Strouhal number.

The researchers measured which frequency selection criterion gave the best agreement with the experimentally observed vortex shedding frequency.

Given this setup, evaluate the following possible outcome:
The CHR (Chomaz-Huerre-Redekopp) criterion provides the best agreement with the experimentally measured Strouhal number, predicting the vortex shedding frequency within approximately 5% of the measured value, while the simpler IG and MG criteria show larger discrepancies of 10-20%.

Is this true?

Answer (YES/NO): NO